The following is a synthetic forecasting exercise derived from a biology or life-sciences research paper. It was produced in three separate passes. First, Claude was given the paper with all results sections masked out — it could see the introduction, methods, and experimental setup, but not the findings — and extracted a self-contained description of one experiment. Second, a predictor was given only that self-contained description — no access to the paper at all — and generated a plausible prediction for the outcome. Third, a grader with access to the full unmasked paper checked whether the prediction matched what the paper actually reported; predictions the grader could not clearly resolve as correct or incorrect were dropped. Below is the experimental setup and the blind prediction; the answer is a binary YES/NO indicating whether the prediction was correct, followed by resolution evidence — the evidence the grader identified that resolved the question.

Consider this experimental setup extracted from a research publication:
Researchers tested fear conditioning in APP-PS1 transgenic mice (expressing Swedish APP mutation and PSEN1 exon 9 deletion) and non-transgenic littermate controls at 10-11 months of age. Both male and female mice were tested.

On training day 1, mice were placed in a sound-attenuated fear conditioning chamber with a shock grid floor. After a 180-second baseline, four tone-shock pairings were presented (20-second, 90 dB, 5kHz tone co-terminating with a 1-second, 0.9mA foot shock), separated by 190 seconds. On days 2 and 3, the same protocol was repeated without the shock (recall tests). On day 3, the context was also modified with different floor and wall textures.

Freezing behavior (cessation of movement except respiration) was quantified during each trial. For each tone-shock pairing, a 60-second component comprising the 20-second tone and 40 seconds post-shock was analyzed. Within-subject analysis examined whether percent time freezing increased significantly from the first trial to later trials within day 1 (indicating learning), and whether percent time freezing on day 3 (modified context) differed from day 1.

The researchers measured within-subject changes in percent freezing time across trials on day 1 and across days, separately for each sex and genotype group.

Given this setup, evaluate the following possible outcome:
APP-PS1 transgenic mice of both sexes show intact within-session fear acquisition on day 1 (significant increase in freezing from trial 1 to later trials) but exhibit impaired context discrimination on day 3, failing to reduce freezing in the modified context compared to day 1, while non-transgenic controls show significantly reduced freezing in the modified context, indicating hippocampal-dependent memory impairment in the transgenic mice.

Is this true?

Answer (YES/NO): NO